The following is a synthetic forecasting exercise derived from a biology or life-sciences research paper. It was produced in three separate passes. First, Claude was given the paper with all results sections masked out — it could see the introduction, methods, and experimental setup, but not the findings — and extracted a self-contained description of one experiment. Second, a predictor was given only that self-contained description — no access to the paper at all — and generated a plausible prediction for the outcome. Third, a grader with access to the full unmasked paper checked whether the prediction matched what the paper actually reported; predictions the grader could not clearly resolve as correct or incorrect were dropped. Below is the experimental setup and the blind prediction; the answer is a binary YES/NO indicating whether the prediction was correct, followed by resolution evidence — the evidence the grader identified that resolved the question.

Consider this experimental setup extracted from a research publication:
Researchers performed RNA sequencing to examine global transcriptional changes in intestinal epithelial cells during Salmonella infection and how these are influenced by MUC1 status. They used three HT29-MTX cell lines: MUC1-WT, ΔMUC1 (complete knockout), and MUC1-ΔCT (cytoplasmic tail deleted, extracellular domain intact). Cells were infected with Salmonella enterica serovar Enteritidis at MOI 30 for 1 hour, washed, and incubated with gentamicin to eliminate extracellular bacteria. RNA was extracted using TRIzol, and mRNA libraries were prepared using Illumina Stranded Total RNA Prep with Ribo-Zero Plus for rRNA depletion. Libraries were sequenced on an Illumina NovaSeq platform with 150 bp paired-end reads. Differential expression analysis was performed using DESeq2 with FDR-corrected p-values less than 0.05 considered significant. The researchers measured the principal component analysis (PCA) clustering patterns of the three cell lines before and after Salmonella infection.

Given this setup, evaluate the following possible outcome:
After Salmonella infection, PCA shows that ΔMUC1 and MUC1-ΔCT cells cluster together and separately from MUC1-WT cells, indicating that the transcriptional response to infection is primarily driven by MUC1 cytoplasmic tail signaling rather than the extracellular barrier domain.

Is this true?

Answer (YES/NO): NO